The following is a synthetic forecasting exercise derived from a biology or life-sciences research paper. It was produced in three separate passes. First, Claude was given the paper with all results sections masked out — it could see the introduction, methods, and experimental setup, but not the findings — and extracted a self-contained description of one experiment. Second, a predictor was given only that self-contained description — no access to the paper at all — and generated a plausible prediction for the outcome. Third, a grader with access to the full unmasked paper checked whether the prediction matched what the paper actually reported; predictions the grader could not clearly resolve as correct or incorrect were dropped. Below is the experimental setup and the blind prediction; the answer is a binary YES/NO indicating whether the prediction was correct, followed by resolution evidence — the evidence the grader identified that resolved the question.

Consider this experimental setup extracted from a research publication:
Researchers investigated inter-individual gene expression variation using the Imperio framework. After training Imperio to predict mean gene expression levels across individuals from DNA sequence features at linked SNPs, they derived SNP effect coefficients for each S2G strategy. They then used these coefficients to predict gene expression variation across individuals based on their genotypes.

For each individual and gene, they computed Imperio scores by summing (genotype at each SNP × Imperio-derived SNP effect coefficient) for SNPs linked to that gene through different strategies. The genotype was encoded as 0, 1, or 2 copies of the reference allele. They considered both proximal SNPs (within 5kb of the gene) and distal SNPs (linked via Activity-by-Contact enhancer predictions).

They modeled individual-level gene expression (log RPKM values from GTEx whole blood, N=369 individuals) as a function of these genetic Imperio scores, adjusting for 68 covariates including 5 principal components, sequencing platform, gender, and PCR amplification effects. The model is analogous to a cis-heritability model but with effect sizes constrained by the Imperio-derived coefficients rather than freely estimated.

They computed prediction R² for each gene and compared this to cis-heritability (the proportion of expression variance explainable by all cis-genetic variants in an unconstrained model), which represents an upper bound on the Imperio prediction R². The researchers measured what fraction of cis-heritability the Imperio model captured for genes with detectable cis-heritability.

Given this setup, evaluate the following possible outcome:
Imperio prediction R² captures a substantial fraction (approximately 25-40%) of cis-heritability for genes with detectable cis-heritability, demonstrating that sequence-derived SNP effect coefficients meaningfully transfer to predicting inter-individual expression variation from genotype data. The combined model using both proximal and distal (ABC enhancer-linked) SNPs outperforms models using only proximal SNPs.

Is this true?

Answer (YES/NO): NO